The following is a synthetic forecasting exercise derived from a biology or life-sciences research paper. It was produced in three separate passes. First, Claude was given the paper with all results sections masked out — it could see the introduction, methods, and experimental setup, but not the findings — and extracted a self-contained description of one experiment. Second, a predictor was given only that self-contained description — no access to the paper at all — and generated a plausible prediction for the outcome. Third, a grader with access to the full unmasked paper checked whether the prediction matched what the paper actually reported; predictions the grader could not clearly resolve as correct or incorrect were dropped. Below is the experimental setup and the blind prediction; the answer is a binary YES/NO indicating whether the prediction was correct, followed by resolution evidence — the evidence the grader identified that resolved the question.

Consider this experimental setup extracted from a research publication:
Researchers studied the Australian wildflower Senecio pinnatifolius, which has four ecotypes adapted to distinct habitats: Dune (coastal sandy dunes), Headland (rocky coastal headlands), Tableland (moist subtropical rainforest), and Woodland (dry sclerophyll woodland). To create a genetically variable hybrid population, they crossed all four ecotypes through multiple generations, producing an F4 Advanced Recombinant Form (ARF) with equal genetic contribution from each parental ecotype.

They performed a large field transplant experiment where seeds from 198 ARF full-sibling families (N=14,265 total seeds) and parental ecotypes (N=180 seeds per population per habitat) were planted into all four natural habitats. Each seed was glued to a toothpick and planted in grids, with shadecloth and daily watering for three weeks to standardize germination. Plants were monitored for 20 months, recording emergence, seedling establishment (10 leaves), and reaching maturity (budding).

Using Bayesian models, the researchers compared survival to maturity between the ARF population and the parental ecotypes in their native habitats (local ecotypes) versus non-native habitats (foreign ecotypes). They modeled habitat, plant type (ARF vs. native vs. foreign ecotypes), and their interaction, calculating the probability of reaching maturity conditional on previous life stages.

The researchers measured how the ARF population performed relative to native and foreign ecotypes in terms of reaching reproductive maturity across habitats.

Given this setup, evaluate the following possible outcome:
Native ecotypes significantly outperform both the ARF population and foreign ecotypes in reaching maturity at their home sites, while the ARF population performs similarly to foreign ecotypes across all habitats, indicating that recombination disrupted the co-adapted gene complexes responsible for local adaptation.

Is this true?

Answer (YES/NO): NO